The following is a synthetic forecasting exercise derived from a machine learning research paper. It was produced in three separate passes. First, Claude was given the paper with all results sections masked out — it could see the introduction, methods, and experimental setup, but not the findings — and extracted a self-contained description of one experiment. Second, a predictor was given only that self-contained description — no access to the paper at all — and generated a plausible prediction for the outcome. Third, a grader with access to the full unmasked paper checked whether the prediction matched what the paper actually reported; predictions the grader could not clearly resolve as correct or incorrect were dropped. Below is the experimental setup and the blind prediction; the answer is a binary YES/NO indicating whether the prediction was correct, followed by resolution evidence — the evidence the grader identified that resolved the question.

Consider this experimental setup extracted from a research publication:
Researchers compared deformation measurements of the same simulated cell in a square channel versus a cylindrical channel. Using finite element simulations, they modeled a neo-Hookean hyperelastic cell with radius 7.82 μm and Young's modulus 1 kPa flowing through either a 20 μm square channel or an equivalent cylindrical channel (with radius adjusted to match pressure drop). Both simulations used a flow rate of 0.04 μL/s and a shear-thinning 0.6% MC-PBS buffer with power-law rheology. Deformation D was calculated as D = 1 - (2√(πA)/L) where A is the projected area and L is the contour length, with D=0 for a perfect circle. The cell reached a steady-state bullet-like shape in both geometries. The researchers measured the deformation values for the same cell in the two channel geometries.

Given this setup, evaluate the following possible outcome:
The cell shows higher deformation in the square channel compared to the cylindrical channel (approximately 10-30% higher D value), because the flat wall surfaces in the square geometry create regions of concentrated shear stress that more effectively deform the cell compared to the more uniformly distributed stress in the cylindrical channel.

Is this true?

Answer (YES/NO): YES